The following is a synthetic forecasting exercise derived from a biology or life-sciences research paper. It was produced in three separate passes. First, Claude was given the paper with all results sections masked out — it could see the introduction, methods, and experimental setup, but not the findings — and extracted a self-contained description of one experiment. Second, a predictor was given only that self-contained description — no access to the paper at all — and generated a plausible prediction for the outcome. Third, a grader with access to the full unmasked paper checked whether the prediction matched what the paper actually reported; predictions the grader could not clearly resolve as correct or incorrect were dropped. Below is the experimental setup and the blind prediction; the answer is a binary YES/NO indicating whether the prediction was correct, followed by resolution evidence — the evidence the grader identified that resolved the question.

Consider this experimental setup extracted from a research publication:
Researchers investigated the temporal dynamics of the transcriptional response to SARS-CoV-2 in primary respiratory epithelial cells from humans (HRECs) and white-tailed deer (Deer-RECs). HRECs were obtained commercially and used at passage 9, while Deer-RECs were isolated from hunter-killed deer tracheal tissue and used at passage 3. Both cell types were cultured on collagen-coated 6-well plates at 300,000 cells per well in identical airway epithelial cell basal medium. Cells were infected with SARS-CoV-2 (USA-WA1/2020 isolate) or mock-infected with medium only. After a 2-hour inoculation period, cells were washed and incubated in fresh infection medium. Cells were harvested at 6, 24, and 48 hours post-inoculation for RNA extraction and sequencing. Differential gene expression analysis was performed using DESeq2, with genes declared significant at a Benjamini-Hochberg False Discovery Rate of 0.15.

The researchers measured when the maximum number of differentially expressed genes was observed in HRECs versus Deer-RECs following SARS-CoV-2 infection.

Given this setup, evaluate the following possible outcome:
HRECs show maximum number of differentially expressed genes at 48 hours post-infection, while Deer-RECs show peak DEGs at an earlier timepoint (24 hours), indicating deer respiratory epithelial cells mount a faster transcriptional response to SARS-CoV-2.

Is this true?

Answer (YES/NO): NO